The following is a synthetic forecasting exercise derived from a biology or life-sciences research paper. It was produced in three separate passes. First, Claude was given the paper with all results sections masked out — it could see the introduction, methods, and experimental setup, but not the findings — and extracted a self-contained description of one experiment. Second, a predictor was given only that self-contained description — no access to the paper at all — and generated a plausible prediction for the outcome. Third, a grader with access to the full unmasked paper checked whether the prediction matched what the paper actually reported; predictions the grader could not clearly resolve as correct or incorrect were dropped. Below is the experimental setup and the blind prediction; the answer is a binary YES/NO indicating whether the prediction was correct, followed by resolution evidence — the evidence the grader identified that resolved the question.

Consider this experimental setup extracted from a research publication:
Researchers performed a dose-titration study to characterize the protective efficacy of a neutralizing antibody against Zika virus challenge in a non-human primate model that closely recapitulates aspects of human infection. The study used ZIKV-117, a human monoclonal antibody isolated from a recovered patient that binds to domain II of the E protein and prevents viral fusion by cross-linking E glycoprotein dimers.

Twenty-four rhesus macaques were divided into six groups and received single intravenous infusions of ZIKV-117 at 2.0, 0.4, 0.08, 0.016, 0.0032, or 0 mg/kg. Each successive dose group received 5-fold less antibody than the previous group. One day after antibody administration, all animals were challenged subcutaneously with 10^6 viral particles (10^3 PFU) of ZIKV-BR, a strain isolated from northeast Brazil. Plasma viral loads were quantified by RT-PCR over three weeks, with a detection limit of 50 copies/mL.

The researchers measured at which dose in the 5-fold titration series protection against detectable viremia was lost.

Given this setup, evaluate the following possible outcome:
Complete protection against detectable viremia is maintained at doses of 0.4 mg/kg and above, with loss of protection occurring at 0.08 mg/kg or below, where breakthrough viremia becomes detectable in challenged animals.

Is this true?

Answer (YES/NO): NO